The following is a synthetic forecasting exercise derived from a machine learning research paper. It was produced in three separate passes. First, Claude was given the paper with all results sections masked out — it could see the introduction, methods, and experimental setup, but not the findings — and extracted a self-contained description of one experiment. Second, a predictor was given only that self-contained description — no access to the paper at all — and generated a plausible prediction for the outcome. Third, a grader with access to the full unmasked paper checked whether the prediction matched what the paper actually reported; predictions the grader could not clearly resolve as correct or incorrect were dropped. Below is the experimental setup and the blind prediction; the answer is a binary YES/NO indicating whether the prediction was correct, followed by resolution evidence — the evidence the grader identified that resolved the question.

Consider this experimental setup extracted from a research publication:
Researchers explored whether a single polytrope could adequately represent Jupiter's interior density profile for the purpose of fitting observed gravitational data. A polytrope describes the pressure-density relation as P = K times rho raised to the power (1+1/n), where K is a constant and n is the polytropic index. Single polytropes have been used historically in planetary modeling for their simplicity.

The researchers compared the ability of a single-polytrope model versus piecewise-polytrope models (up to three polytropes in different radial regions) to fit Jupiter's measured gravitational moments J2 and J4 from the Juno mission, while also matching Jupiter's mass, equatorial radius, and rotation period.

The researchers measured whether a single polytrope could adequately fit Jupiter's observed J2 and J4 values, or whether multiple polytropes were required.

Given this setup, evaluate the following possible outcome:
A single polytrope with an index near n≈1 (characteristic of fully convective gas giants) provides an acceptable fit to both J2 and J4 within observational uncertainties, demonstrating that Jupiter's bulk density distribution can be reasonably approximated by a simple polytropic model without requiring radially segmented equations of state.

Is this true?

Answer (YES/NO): NO